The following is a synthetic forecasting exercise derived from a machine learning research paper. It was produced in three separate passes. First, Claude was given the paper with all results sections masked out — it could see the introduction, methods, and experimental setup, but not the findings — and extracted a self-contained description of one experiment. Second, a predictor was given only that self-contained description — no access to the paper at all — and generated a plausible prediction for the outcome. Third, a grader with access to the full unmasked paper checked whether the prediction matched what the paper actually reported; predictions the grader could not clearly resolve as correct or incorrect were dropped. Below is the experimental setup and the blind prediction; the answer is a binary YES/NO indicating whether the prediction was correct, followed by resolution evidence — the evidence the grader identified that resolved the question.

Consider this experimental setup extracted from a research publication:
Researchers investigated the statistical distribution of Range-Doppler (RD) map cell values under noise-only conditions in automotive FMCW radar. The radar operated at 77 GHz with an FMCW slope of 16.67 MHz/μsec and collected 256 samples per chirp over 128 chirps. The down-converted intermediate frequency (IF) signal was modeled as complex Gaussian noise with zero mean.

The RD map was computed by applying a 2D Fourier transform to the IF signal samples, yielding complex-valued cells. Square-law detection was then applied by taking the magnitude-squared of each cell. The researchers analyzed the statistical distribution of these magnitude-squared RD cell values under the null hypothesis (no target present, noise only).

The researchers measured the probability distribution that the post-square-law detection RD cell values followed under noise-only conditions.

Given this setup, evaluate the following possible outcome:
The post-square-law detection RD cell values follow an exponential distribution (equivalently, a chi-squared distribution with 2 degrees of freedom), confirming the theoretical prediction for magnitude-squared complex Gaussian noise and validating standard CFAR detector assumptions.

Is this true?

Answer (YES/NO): YES